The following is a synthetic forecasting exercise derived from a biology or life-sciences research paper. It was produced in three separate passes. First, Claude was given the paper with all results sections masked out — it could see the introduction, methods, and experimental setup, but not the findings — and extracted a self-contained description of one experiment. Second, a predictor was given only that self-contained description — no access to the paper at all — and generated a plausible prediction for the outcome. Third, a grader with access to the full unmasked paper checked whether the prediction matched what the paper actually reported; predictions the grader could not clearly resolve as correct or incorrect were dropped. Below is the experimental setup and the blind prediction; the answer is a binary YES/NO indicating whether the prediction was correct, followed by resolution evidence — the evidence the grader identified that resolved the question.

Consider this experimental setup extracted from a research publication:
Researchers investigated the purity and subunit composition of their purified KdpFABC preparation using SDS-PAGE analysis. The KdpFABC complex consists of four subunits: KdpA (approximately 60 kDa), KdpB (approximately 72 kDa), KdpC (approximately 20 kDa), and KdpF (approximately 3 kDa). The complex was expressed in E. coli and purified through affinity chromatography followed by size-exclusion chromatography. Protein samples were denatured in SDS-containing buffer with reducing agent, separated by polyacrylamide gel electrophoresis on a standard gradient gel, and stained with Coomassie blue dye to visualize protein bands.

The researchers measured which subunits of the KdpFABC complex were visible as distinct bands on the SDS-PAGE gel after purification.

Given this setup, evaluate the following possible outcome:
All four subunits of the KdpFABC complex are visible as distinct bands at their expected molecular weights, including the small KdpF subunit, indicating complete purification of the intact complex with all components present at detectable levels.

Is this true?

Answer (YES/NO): NO